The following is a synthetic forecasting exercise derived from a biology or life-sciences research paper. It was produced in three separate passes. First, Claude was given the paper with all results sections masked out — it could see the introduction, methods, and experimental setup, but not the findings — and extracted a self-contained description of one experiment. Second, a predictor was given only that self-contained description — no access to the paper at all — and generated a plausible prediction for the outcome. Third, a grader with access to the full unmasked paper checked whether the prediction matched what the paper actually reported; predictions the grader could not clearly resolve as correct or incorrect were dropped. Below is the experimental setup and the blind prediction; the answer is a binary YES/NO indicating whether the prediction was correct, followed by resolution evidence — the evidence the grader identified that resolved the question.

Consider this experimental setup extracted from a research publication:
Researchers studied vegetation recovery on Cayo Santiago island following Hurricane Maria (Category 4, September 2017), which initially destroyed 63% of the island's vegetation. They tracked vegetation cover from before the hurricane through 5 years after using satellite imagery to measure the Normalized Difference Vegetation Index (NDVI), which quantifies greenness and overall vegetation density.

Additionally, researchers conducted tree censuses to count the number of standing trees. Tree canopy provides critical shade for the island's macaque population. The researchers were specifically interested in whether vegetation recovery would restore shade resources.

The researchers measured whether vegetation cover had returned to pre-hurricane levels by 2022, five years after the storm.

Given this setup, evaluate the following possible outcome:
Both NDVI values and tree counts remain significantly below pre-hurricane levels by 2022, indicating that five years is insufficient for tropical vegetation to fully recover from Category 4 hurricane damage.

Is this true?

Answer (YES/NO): YES